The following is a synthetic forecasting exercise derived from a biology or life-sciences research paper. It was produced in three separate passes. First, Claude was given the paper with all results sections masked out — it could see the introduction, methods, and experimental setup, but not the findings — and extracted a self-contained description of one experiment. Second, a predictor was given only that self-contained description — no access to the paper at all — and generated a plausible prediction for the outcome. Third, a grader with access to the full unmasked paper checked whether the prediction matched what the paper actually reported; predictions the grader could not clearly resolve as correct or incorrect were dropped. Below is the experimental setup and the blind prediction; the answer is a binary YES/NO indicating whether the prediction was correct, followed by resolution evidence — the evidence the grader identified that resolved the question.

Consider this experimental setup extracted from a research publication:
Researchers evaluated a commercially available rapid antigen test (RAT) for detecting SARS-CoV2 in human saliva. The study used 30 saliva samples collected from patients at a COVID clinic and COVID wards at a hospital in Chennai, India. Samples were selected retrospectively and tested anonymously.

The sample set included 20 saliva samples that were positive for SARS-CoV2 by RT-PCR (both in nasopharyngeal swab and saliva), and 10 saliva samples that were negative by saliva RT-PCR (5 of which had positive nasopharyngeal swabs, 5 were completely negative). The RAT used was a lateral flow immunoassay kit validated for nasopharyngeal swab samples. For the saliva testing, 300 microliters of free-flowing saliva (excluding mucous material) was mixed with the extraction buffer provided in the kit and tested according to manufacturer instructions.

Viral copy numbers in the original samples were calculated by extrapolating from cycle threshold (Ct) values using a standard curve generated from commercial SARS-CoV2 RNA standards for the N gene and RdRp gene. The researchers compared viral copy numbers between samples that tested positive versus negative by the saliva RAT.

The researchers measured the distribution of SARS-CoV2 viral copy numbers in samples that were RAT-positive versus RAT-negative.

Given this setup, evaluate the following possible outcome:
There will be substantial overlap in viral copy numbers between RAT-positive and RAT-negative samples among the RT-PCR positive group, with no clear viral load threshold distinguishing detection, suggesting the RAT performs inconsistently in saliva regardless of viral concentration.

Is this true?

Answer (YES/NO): NO